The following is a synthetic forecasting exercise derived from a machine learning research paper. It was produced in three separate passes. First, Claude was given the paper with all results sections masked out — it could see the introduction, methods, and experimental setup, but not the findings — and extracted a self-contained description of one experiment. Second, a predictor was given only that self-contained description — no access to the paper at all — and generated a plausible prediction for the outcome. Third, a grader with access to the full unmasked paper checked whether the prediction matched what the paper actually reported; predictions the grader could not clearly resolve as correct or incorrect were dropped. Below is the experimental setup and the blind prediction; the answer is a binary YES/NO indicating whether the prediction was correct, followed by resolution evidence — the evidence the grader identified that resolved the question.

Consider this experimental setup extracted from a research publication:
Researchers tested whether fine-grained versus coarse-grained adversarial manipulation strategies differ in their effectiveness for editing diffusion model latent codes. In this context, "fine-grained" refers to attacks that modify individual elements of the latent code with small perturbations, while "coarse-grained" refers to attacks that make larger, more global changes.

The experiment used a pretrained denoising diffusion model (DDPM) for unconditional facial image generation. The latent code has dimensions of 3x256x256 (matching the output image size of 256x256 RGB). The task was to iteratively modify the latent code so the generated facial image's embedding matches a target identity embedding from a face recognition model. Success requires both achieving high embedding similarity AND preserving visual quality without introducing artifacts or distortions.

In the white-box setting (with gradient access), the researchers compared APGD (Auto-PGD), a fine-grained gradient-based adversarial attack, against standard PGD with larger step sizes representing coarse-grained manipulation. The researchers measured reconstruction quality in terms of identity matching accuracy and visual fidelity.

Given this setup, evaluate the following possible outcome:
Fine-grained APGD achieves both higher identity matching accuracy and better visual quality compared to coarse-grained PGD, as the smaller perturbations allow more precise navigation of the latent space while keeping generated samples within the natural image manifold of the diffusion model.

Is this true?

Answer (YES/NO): YES